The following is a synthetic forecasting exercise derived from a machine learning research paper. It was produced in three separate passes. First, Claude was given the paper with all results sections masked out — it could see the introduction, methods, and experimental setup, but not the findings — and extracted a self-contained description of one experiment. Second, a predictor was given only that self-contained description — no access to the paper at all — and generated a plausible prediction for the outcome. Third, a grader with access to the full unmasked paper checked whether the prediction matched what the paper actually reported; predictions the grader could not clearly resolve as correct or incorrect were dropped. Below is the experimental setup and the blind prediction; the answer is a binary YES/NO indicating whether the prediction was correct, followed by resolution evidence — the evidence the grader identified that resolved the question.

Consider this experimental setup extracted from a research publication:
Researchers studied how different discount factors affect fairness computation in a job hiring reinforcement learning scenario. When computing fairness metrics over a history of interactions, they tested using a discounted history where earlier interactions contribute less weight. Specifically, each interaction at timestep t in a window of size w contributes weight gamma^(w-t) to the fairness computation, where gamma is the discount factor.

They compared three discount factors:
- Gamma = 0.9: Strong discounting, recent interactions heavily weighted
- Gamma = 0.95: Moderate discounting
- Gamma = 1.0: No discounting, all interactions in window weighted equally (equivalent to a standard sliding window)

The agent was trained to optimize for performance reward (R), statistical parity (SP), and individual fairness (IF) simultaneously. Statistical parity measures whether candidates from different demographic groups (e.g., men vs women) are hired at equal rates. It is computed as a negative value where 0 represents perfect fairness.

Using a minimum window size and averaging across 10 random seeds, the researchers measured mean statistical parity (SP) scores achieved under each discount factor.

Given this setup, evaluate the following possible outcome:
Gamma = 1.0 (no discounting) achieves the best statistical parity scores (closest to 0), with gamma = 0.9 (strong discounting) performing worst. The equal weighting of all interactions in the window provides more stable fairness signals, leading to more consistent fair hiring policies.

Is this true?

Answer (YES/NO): NO